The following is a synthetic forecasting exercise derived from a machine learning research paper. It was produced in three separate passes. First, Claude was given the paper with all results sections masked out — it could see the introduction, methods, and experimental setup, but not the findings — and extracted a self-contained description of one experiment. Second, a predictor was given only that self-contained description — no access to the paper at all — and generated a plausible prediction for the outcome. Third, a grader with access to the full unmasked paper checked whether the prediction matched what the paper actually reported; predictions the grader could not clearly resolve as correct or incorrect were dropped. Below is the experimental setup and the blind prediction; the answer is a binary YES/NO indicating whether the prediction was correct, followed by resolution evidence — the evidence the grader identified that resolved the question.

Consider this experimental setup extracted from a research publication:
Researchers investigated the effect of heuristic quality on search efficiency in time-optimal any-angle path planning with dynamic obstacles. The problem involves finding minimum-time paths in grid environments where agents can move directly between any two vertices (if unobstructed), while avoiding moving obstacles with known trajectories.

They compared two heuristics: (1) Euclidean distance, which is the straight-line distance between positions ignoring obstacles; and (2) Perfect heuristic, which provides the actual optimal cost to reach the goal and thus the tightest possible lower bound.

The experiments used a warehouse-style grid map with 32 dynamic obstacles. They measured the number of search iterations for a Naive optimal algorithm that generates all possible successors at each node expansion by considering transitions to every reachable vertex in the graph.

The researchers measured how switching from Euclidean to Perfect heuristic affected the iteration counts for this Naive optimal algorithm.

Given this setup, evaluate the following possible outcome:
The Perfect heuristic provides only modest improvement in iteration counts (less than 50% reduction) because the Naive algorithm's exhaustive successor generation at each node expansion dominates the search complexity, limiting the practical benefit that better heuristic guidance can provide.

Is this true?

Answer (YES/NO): NO